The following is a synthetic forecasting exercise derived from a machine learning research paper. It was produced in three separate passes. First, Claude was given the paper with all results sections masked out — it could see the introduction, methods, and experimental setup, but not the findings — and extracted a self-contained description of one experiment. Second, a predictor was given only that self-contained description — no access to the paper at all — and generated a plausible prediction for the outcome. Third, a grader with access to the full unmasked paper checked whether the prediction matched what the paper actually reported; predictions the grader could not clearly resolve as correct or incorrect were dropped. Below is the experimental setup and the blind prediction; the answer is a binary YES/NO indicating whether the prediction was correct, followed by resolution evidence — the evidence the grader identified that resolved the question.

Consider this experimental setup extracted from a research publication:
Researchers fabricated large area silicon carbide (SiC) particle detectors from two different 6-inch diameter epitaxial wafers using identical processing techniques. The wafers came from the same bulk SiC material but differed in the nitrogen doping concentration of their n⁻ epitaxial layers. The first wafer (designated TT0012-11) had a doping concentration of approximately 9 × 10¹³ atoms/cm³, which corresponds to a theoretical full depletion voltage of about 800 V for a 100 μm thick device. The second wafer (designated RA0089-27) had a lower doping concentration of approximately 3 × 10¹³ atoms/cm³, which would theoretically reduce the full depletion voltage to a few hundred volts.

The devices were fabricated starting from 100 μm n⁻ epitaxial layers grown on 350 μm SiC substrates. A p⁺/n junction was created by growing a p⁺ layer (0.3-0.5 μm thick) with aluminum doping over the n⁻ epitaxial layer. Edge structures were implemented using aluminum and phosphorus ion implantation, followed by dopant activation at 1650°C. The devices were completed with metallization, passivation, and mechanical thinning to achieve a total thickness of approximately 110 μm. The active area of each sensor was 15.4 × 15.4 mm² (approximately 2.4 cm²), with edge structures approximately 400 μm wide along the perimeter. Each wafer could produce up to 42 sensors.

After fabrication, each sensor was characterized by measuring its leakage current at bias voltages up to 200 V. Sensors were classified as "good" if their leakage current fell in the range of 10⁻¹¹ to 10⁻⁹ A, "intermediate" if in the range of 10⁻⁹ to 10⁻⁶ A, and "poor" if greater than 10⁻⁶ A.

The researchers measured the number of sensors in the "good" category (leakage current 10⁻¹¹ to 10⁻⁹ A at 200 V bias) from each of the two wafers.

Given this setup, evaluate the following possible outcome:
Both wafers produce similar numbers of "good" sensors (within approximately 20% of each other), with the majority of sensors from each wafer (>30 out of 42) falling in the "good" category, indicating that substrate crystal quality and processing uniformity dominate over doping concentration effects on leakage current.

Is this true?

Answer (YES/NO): NO